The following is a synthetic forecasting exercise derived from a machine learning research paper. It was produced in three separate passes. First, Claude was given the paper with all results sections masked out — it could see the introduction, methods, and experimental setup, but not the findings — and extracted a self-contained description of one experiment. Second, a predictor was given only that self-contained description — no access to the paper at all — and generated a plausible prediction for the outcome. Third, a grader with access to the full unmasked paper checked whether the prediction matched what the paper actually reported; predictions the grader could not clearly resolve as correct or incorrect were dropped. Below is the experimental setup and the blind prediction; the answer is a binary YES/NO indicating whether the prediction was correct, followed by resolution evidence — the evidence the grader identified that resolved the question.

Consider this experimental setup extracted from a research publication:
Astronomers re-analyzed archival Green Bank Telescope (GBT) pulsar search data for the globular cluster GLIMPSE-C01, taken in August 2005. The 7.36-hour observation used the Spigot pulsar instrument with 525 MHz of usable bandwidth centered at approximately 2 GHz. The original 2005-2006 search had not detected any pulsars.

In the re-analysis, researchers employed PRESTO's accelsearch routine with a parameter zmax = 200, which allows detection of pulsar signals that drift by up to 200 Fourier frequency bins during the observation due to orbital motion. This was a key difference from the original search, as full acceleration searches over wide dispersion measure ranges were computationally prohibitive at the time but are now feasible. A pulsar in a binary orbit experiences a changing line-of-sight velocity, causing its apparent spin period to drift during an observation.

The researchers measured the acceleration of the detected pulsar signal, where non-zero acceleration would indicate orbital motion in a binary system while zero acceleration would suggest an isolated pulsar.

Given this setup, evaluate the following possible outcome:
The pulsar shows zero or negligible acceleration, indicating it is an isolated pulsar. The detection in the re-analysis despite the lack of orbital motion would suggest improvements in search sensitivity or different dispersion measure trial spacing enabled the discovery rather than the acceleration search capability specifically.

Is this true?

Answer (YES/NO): NO